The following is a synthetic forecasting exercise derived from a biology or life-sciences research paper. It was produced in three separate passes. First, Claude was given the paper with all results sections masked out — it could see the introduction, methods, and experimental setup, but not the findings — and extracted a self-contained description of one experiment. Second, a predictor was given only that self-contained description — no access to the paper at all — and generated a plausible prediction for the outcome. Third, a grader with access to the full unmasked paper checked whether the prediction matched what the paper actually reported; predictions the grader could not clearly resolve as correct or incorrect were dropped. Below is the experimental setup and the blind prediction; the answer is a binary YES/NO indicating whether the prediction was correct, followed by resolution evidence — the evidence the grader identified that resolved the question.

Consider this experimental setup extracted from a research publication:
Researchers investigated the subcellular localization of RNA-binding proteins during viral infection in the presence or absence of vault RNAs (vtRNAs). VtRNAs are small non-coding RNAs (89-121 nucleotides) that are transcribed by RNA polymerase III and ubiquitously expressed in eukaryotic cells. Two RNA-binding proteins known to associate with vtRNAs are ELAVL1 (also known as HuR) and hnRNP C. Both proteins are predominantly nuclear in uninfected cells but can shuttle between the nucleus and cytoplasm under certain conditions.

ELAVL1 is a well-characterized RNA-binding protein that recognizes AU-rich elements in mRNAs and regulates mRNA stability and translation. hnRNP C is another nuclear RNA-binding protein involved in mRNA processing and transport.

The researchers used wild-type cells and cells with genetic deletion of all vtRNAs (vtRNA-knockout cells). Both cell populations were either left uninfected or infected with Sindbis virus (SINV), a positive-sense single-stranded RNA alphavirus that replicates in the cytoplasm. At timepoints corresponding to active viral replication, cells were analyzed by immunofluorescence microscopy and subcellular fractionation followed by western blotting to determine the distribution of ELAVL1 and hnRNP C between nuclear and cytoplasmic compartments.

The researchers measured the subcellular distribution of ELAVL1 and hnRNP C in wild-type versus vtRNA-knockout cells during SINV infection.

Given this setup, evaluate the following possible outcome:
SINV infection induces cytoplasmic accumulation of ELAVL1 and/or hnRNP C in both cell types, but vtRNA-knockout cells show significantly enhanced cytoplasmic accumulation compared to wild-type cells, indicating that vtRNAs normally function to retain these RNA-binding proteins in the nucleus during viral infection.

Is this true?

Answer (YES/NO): NO